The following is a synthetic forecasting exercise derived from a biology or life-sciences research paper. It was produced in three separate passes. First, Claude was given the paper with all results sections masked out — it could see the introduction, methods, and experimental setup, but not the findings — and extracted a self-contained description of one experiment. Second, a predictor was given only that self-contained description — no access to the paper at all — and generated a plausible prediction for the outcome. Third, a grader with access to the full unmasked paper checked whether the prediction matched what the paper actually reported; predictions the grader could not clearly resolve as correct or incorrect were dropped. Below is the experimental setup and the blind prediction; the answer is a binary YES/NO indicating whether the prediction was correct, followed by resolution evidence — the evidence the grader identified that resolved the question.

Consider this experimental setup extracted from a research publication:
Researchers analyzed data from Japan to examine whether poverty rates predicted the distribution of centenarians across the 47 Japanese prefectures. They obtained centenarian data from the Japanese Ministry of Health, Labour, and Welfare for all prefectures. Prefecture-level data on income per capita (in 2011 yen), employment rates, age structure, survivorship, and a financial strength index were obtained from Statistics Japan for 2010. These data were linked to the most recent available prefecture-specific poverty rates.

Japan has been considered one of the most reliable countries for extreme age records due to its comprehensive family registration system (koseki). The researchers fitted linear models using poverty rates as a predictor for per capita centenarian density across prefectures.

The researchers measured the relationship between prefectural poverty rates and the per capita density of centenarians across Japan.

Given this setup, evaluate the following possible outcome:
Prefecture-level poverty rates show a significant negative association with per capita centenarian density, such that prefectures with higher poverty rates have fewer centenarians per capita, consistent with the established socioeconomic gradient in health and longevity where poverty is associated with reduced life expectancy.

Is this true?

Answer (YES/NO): NO